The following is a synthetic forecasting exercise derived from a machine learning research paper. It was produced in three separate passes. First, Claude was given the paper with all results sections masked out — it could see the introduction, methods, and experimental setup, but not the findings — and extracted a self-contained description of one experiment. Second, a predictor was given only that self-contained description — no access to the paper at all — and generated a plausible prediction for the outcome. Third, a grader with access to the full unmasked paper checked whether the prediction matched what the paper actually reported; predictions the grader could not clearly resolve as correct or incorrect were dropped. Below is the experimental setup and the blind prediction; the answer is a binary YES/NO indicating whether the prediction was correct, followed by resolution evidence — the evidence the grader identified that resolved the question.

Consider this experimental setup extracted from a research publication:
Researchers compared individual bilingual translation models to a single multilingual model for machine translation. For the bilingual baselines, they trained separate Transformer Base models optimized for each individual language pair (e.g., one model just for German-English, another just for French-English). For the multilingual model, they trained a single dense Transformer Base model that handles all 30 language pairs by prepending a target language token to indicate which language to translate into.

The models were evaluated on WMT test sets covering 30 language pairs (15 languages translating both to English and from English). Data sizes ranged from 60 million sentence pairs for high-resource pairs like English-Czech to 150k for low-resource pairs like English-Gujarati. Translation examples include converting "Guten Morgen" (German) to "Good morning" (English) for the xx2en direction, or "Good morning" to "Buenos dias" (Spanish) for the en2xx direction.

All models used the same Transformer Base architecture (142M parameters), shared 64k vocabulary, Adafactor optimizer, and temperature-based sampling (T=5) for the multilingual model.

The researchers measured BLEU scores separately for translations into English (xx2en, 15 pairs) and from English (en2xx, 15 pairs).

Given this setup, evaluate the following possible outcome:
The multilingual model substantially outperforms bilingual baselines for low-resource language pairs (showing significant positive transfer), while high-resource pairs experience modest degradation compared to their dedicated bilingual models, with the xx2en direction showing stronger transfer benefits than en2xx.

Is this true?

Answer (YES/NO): NO